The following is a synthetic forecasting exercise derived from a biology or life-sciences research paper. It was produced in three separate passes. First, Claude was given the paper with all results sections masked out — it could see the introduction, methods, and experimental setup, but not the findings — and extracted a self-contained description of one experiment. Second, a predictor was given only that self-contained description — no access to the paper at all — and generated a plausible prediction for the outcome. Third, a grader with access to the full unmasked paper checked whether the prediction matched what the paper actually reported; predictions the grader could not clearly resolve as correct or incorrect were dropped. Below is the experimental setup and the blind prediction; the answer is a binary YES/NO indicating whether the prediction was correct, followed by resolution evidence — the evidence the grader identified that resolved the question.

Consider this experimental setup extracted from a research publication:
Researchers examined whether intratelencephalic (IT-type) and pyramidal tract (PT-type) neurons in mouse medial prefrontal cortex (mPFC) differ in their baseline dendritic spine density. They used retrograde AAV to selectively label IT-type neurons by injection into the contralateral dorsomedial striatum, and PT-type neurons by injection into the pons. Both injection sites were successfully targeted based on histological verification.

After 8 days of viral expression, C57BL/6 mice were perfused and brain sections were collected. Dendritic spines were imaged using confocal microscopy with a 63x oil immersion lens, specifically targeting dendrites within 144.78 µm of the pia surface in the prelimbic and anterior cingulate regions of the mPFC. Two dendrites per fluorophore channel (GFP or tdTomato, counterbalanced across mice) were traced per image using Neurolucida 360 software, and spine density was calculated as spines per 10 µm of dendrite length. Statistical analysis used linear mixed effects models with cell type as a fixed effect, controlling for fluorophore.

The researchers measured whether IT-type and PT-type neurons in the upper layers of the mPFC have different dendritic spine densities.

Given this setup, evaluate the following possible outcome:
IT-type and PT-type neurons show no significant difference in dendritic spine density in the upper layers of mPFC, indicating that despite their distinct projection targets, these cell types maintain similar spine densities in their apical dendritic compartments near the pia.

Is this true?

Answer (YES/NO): NO